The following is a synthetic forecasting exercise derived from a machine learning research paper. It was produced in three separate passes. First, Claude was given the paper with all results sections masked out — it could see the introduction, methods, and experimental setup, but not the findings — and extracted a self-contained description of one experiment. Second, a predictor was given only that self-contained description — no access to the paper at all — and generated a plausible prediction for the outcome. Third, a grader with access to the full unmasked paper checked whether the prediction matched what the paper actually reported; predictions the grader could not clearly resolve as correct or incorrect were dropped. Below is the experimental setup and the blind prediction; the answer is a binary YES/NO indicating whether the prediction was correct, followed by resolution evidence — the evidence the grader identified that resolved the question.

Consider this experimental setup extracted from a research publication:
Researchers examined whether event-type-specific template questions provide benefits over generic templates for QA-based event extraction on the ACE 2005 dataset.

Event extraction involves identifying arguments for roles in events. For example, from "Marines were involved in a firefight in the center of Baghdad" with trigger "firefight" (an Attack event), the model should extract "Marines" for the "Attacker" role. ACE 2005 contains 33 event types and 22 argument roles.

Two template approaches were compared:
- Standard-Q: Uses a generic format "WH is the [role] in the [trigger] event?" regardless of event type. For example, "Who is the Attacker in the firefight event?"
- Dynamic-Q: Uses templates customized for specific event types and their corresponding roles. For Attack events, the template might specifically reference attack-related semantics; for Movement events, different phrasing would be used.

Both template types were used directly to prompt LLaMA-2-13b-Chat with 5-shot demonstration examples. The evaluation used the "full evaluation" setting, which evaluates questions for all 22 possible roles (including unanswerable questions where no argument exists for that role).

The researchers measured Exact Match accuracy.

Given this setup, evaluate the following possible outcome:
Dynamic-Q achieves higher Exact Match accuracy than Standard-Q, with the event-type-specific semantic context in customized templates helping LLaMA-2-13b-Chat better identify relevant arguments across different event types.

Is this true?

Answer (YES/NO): YES